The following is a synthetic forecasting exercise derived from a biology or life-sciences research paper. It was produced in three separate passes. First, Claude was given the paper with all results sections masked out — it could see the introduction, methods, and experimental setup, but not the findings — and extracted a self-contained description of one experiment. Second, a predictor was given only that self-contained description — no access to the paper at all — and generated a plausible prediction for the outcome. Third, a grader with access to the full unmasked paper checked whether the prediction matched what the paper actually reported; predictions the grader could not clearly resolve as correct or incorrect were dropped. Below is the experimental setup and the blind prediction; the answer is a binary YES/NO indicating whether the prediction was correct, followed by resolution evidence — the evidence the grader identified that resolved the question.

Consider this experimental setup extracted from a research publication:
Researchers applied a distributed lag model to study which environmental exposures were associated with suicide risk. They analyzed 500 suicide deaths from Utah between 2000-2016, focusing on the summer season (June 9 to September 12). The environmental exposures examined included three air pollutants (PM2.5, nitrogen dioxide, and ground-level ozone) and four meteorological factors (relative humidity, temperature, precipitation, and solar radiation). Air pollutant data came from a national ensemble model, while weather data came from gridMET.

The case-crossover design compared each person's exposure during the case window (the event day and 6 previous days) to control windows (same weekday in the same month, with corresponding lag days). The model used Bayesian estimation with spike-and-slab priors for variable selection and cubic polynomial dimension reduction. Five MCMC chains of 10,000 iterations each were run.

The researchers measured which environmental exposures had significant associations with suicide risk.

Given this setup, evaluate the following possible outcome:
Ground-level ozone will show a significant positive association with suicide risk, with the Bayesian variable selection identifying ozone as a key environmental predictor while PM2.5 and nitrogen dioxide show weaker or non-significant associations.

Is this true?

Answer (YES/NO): NO